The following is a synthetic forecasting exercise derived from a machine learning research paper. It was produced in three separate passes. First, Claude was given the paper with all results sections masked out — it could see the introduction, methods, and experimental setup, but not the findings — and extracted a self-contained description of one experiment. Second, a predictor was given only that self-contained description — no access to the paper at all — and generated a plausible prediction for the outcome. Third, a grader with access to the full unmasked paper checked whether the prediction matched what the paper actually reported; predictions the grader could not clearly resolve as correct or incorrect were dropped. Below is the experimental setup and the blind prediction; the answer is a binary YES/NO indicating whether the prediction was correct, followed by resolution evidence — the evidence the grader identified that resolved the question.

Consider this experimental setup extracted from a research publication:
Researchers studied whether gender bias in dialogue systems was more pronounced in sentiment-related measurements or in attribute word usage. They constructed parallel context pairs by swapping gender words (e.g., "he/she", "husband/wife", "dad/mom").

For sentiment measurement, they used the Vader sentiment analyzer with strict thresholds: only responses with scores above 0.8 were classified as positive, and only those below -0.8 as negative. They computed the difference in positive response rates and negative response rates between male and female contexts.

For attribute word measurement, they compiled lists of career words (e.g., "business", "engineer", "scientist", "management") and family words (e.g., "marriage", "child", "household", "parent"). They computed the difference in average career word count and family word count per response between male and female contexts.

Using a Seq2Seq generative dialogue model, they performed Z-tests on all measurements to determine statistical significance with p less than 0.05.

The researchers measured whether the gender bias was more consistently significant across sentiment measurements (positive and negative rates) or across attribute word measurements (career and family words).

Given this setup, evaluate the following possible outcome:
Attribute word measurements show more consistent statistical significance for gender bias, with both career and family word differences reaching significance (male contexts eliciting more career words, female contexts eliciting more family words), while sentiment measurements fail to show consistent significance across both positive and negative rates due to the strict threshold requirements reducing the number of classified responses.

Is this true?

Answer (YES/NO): NO